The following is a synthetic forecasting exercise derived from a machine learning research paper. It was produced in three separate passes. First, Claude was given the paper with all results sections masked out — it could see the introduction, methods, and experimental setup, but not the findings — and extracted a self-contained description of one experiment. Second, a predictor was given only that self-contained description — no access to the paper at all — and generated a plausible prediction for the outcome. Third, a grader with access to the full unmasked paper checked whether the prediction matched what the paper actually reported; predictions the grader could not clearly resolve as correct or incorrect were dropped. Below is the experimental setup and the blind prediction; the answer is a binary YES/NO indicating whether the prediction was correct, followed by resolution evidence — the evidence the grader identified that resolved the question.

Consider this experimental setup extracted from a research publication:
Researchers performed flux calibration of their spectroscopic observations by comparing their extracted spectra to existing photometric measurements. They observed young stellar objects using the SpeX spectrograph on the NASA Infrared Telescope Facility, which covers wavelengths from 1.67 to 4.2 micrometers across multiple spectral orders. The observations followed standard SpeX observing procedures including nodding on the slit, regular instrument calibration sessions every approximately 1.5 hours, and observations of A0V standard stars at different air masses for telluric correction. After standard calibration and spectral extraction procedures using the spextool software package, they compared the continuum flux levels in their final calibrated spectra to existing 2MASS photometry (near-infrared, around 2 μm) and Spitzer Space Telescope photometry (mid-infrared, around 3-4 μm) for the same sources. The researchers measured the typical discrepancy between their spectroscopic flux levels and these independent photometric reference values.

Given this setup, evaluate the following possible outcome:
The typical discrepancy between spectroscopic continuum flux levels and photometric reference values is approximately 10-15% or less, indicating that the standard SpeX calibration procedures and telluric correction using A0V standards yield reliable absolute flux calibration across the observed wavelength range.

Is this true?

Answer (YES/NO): NO